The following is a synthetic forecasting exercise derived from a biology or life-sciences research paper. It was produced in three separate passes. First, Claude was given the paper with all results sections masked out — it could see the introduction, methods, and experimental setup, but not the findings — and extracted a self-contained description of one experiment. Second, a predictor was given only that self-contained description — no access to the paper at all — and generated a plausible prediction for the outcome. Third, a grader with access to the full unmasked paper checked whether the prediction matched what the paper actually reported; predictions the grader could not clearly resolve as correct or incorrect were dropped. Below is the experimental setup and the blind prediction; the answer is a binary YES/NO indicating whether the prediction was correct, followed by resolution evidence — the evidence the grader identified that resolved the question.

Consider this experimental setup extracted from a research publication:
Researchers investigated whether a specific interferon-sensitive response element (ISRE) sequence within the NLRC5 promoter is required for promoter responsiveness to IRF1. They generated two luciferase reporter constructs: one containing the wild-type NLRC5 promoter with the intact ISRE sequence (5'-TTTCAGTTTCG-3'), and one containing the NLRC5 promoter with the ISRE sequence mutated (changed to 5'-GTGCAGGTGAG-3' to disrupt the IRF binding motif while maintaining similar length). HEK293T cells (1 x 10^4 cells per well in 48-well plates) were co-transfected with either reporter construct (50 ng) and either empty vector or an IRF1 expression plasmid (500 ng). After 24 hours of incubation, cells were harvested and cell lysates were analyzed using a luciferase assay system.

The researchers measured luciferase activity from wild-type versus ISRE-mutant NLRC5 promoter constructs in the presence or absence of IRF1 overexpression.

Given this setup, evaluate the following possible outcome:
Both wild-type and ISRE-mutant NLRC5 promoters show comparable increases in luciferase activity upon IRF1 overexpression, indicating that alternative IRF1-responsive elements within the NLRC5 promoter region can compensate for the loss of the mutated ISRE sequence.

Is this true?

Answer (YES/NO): NO